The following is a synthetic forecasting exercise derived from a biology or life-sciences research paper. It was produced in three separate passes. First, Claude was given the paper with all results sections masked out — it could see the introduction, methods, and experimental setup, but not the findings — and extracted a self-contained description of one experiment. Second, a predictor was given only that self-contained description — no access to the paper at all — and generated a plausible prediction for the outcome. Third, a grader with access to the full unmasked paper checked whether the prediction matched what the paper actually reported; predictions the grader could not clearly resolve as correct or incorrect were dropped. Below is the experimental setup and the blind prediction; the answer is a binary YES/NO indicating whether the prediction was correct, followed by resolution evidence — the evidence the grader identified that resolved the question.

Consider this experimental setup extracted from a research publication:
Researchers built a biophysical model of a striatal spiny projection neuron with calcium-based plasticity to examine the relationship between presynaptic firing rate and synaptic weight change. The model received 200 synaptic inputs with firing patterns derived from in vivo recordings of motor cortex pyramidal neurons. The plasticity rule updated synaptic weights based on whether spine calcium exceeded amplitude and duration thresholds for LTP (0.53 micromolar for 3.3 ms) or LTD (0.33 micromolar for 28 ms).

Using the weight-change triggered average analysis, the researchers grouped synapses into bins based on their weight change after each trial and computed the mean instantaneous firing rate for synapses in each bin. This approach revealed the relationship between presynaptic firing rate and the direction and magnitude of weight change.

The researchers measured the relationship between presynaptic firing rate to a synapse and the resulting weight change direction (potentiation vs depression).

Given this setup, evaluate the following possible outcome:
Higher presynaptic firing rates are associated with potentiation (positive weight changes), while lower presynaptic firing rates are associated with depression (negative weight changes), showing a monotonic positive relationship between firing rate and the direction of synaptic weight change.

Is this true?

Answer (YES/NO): NO